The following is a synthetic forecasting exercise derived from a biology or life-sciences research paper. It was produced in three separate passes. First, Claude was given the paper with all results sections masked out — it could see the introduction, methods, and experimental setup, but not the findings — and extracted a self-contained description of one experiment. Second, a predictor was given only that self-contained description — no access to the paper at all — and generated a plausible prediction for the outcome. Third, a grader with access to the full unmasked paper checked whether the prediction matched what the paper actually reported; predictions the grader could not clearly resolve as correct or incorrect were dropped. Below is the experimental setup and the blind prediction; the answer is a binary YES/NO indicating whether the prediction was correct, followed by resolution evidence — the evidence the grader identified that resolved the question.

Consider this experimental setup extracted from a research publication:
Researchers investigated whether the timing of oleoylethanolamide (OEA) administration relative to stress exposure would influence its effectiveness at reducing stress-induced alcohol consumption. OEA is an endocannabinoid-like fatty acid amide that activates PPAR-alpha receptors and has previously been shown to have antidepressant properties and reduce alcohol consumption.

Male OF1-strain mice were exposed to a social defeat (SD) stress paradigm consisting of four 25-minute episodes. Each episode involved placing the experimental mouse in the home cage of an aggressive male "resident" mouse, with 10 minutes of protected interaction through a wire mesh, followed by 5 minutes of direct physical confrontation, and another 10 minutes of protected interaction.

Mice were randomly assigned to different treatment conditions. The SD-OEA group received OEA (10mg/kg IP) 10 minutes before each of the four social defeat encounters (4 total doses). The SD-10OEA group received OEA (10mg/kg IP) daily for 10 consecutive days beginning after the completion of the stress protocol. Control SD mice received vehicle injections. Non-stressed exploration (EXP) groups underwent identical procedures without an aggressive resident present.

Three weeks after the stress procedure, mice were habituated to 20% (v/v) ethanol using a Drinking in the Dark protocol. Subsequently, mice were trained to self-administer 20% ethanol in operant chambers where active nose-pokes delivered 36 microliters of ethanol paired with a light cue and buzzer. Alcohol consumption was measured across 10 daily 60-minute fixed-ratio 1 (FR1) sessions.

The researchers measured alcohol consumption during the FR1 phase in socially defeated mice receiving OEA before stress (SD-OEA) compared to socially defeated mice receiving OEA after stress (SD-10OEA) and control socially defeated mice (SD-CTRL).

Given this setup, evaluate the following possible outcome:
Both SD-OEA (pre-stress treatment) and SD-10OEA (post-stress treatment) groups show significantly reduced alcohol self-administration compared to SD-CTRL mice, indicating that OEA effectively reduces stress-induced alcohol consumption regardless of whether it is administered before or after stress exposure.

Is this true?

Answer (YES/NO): NO